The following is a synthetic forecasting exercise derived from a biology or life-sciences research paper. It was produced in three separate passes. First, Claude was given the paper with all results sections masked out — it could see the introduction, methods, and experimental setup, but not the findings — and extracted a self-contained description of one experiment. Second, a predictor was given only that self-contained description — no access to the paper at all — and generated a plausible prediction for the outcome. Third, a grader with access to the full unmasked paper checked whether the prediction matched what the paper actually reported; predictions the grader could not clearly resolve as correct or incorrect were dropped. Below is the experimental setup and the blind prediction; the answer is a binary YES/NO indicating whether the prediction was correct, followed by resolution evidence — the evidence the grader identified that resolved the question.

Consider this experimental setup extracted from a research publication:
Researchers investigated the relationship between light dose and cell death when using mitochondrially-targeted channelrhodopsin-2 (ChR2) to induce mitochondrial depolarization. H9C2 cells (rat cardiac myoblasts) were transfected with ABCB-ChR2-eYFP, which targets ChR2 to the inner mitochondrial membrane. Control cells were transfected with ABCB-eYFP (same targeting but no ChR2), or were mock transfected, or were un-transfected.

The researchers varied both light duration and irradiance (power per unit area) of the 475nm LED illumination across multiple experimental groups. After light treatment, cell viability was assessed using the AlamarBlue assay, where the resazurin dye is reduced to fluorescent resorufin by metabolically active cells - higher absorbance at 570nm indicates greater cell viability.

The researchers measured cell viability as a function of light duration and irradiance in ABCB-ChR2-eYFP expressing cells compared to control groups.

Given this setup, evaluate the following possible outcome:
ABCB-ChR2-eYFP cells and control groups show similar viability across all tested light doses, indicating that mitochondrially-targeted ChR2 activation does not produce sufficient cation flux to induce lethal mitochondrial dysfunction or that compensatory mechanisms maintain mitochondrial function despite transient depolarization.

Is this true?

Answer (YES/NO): NO